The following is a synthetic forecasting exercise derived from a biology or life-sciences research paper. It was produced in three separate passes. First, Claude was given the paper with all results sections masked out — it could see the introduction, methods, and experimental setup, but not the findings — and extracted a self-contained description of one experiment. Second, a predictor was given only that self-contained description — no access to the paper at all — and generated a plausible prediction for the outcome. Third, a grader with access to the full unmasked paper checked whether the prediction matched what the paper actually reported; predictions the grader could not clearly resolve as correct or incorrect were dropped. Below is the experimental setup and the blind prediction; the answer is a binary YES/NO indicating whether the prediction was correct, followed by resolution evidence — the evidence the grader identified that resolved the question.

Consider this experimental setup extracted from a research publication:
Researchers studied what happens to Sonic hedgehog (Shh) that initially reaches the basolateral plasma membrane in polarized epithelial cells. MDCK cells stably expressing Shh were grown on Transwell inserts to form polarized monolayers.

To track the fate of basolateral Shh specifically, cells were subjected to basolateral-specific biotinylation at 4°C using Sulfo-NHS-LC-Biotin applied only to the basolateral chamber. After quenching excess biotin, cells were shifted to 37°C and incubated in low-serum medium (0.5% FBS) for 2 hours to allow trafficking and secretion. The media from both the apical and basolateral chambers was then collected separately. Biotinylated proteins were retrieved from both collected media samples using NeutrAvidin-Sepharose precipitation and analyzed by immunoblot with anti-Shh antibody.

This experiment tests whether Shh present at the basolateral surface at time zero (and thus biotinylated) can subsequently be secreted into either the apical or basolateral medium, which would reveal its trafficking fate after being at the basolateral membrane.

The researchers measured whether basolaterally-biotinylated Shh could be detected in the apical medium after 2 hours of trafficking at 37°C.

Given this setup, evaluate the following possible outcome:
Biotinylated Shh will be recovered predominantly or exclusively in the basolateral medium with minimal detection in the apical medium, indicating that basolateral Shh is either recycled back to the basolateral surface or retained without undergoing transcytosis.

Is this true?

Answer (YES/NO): NO